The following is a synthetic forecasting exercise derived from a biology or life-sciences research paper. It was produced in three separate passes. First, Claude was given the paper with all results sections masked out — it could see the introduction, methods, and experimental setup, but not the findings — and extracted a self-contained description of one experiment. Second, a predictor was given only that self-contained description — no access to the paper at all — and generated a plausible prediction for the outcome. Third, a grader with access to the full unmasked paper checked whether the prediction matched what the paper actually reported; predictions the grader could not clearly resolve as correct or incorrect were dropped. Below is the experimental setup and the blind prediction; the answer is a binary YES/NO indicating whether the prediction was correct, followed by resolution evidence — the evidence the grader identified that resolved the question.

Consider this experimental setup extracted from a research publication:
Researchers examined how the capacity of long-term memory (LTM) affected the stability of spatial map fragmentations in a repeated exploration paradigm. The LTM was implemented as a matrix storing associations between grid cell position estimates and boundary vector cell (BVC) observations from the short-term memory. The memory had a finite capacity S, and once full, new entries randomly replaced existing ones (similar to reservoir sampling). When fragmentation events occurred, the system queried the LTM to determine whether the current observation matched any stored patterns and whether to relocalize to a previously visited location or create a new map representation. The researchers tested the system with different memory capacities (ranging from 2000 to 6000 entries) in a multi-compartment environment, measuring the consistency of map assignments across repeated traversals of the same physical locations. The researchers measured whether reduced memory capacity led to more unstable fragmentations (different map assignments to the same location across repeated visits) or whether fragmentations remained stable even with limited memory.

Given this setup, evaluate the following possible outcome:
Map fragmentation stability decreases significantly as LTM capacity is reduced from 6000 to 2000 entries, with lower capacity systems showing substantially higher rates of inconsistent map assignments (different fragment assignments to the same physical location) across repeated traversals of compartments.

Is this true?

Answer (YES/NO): NO